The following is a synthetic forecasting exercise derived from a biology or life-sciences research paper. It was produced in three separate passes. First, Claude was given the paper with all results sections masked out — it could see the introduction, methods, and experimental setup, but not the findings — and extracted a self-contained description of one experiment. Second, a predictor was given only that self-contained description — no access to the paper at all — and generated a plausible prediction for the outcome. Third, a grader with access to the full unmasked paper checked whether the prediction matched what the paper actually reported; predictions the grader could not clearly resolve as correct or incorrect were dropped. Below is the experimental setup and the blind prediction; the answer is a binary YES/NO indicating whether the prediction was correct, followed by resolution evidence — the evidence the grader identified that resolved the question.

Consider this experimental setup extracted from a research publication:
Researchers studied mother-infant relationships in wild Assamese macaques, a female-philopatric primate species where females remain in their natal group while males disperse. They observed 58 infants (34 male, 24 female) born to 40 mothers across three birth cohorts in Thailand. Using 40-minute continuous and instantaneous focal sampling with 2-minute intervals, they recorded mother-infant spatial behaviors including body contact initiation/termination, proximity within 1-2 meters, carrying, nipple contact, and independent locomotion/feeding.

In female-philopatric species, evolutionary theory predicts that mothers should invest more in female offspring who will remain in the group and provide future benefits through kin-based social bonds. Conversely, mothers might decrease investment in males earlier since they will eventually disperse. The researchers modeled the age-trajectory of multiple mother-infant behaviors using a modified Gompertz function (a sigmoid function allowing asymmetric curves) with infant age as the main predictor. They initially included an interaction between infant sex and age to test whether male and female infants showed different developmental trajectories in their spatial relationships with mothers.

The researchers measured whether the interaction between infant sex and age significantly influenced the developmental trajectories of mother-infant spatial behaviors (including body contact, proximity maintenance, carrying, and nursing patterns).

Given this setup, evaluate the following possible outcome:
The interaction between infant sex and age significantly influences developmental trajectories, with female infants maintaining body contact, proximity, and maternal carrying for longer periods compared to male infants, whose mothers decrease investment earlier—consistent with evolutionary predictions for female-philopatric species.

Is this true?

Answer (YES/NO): NO